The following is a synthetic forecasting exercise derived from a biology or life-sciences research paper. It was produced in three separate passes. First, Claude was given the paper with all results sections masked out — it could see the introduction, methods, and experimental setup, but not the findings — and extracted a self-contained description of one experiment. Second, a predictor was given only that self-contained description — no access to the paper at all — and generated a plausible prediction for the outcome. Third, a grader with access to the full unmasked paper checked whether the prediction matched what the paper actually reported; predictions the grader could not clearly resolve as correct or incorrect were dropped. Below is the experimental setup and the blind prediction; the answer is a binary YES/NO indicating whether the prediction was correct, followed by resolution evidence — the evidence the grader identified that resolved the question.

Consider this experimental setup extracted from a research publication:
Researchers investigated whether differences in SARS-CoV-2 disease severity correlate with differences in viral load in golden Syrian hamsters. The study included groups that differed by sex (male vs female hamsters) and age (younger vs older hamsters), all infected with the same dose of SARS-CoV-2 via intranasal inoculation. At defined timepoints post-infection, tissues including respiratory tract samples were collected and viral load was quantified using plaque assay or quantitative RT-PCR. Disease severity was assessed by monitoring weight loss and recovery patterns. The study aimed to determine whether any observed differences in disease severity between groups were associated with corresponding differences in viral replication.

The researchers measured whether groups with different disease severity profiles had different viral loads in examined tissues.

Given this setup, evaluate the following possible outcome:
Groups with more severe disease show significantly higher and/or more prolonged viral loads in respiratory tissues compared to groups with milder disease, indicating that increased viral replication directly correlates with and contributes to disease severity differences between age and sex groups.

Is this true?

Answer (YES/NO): NO